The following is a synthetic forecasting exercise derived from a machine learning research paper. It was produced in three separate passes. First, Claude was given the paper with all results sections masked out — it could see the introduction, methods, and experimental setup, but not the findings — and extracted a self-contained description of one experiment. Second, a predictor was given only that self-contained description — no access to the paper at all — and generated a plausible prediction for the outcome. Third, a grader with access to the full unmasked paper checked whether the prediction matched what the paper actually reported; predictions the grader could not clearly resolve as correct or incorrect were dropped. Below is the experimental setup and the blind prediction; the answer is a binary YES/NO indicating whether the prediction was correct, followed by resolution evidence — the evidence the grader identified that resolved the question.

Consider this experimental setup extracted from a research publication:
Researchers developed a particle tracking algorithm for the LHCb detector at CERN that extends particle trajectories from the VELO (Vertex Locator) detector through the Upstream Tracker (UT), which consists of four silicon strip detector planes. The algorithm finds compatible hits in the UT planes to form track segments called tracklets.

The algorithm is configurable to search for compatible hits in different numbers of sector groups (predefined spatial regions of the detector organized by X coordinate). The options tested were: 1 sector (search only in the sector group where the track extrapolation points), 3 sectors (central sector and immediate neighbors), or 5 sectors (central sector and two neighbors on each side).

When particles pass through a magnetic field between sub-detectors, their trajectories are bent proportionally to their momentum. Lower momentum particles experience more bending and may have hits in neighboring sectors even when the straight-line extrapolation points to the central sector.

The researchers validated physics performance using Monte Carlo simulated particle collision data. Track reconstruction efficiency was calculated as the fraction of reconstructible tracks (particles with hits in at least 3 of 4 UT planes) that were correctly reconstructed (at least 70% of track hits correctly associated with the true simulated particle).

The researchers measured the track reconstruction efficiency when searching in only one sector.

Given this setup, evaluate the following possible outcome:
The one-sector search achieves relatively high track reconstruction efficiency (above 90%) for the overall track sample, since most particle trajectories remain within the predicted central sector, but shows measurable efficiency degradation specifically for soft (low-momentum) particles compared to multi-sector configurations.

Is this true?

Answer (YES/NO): NO